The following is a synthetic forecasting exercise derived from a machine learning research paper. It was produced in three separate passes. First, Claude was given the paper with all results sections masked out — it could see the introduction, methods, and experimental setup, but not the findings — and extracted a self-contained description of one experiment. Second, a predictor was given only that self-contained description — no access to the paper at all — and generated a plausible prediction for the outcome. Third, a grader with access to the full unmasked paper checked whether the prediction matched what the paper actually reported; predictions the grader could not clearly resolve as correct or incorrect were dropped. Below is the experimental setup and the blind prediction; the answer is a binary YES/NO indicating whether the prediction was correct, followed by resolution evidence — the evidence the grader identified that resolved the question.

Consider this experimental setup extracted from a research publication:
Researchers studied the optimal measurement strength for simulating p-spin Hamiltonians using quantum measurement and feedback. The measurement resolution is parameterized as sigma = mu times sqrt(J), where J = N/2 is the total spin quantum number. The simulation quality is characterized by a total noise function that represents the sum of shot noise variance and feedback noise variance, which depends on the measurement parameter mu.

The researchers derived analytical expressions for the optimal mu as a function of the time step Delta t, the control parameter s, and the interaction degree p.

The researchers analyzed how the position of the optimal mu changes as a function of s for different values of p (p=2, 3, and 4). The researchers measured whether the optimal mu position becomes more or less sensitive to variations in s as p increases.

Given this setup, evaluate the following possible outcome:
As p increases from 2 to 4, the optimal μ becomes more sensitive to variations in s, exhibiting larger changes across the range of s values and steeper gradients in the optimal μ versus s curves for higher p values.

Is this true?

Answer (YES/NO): NO